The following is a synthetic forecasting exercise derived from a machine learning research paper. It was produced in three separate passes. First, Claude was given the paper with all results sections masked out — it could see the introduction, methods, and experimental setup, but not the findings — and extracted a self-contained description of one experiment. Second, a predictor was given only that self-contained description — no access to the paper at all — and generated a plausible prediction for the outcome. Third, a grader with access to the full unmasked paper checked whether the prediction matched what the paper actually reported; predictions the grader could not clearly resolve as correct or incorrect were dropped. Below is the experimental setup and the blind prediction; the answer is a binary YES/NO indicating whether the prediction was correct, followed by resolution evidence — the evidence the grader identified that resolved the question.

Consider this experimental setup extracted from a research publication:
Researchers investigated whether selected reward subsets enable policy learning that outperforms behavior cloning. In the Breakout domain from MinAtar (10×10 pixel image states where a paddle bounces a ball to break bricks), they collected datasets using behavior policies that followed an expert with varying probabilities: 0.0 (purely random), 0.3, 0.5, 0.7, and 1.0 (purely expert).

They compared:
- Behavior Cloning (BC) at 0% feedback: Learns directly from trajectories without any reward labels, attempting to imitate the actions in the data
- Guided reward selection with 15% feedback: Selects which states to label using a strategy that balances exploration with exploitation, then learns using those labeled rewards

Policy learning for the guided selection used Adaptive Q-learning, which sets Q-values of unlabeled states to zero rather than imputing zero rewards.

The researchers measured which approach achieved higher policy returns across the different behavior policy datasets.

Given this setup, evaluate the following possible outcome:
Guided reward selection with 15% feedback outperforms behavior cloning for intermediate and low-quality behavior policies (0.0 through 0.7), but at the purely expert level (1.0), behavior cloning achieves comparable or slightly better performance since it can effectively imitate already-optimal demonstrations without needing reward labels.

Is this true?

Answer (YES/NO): NO